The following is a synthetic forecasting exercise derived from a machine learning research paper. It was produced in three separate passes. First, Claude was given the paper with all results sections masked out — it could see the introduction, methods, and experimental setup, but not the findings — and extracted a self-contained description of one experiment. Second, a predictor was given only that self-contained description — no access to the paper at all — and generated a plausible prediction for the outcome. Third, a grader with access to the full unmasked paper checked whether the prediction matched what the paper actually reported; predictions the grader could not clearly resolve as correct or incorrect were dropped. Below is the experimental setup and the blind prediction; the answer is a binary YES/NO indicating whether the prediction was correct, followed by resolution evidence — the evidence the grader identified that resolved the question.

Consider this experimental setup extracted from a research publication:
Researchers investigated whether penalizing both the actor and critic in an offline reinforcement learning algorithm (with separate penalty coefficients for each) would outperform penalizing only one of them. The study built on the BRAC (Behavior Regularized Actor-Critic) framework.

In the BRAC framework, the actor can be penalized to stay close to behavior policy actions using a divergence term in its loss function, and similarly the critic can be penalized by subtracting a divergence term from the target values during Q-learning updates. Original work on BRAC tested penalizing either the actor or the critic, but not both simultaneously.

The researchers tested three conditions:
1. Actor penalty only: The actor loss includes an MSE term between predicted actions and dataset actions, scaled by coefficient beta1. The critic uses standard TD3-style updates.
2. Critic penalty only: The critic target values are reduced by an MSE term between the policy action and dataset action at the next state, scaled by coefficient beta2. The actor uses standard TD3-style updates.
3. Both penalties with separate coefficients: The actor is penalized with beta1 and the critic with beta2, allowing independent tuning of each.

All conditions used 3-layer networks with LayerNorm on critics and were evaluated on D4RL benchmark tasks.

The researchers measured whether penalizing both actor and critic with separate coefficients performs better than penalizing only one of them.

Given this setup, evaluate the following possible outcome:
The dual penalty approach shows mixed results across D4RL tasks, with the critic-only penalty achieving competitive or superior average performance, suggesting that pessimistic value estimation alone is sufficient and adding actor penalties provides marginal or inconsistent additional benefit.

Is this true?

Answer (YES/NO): NO